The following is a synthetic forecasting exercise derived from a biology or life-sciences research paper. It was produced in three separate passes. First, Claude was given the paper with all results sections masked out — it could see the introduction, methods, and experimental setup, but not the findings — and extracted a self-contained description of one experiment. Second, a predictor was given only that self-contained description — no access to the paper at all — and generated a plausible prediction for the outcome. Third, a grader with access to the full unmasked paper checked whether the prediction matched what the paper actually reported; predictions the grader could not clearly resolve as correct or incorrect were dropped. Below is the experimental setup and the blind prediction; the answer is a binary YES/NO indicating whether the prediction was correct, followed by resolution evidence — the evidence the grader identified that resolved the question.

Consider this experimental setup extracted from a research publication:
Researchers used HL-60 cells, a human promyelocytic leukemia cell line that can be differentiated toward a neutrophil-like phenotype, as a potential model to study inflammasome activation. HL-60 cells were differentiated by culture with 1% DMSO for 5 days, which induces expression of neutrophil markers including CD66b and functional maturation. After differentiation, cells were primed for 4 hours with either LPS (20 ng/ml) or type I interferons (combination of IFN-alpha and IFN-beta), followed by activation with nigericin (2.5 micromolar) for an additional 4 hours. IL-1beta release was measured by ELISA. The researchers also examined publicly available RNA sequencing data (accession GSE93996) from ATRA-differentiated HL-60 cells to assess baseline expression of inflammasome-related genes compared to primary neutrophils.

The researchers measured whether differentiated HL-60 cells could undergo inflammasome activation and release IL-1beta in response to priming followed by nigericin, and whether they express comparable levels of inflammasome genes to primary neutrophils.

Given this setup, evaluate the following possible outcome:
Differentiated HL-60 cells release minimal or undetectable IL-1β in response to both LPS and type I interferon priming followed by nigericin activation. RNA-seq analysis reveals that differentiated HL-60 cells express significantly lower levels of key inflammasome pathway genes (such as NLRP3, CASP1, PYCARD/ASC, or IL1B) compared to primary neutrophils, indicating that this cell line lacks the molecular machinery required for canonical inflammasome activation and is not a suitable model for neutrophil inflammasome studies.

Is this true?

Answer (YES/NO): NO